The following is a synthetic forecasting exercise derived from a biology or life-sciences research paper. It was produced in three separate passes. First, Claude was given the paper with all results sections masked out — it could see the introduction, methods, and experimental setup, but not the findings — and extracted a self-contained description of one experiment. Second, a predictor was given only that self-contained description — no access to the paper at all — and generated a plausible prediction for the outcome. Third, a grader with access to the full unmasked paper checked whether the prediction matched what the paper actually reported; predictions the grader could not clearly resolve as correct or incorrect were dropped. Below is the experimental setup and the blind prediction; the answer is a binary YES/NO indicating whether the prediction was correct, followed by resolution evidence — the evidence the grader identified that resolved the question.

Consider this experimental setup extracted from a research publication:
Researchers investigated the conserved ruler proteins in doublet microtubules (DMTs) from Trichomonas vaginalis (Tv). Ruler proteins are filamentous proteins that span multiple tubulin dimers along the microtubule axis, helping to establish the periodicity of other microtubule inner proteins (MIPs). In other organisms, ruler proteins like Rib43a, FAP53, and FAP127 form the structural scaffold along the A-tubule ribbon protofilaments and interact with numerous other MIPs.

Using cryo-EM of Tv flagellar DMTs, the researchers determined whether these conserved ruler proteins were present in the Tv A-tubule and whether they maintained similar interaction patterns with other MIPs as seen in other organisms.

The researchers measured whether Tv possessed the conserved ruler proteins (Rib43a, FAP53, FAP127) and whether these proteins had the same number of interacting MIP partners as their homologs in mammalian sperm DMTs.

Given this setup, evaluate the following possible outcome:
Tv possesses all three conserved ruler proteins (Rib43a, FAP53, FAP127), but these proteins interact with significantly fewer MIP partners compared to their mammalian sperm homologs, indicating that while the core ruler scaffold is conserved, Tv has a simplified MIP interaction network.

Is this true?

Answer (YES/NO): YES